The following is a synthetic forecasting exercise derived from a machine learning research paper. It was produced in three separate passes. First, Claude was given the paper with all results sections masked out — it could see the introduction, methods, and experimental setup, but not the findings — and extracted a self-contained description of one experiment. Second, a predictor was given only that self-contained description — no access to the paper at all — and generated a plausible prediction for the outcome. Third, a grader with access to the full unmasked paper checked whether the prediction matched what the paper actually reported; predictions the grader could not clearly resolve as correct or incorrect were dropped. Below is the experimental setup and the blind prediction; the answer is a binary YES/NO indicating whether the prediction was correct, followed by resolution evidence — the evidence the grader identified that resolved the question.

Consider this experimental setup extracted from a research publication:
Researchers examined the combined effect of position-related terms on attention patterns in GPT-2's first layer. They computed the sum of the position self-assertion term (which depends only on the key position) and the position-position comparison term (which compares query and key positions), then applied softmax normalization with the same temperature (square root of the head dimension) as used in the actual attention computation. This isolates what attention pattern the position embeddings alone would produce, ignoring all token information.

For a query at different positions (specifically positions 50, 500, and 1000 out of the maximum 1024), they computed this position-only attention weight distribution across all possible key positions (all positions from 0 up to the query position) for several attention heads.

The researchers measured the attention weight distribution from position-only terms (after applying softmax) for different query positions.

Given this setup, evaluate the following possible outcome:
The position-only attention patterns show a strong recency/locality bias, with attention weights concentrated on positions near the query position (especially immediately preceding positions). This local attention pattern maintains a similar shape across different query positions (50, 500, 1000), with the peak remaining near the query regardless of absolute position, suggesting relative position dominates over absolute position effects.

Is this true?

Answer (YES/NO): YES